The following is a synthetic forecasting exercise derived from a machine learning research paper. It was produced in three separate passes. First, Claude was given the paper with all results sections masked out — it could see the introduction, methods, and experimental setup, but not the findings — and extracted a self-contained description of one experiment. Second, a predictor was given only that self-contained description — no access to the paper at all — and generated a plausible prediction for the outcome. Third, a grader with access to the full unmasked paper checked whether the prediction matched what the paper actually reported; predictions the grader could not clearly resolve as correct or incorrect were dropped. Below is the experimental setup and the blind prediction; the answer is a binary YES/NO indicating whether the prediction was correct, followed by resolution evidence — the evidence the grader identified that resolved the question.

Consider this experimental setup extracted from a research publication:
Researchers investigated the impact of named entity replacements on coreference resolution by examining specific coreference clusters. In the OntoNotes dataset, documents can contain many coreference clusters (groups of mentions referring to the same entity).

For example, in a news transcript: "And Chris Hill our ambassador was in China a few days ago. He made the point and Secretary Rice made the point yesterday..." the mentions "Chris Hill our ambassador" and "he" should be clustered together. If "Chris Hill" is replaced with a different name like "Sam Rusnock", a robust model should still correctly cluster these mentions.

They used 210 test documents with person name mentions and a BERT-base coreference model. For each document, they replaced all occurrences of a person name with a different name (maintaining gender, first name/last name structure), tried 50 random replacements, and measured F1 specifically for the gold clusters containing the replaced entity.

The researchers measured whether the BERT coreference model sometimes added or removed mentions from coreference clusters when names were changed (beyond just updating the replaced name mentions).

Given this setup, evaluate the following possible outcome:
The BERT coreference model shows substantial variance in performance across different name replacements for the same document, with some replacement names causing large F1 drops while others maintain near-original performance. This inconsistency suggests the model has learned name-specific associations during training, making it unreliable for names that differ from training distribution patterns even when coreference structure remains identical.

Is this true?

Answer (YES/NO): NO